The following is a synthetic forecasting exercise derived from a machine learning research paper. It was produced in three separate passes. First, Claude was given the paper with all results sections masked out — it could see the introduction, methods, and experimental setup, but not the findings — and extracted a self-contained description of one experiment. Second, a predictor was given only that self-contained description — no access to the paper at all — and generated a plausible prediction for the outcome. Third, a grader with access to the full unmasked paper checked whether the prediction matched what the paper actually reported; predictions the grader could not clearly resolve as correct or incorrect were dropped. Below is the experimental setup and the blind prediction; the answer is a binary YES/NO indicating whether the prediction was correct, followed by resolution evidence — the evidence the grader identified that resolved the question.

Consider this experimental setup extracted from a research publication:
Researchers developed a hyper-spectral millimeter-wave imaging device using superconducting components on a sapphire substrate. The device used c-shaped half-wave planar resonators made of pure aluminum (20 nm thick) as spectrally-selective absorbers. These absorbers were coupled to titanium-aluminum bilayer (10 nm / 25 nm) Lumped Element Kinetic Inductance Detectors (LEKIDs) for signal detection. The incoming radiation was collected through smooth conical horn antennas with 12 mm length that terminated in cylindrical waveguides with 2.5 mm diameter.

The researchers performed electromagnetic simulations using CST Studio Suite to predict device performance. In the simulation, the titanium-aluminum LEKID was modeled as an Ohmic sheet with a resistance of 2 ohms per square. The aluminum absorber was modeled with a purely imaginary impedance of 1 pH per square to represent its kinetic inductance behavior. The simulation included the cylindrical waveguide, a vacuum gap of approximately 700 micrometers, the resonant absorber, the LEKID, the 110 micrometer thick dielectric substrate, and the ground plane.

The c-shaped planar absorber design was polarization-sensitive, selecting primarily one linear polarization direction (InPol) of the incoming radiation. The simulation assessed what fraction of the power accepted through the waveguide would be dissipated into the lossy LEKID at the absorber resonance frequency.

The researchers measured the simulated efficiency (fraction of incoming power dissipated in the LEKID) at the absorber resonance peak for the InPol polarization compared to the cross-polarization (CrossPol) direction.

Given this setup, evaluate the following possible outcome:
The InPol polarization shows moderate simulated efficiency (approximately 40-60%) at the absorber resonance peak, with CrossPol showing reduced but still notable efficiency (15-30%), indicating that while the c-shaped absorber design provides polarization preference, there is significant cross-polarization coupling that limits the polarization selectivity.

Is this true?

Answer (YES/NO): NO